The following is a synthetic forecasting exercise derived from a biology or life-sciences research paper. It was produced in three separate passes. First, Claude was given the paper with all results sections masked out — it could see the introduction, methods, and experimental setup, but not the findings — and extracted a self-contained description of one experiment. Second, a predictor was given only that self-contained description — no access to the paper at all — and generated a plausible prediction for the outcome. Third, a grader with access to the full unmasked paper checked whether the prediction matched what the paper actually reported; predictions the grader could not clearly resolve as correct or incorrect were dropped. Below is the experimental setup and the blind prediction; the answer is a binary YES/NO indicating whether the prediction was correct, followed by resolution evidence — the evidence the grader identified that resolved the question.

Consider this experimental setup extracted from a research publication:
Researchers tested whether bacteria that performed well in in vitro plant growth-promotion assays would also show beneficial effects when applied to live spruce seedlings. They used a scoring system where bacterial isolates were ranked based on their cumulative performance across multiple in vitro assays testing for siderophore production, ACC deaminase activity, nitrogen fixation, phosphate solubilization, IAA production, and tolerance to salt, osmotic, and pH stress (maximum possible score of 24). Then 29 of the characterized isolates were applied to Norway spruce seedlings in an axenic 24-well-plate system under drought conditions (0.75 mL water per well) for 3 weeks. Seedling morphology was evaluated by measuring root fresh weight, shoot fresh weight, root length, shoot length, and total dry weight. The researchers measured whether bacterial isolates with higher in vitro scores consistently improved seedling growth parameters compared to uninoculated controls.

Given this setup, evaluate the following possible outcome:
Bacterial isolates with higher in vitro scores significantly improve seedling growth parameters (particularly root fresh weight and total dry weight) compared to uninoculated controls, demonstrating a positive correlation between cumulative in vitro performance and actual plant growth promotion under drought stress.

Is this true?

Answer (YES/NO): NO